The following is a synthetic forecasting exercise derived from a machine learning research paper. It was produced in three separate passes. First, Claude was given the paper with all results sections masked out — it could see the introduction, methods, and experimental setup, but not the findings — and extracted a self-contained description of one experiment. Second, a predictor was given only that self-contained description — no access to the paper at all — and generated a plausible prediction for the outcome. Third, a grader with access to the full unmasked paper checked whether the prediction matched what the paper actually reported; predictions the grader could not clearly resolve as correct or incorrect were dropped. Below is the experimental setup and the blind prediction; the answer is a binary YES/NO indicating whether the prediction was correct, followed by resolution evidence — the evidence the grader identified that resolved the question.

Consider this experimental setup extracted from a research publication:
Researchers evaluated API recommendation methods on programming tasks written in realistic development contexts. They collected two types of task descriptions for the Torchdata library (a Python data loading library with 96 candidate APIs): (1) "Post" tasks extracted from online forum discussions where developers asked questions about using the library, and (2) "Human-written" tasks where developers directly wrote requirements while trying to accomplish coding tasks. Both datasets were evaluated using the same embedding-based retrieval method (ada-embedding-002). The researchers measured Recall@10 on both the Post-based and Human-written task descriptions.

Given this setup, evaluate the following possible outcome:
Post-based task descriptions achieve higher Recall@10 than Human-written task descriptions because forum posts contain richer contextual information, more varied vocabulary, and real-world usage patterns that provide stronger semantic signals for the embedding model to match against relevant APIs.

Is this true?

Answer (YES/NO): NO